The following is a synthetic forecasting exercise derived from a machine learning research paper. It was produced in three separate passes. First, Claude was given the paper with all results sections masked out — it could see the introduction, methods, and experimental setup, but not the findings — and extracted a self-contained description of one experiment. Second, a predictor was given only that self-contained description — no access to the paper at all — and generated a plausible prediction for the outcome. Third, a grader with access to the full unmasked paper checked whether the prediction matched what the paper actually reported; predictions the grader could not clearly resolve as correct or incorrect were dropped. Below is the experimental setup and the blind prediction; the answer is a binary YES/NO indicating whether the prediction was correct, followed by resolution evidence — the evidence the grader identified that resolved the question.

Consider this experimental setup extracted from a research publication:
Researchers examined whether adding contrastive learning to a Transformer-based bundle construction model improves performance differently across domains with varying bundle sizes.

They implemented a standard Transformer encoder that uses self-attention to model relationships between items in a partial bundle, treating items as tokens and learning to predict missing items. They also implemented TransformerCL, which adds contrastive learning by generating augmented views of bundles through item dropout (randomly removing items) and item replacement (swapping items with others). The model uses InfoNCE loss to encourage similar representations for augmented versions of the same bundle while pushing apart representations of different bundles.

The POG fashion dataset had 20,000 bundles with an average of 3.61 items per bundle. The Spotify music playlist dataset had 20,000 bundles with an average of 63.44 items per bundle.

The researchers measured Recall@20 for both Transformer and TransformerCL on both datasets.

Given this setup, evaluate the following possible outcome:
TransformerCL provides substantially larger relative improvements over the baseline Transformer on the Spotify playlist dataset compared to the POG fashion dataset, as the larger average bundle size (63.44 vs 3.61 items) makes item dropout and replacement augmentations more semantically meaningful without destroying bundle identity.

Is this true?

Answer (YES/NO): NO